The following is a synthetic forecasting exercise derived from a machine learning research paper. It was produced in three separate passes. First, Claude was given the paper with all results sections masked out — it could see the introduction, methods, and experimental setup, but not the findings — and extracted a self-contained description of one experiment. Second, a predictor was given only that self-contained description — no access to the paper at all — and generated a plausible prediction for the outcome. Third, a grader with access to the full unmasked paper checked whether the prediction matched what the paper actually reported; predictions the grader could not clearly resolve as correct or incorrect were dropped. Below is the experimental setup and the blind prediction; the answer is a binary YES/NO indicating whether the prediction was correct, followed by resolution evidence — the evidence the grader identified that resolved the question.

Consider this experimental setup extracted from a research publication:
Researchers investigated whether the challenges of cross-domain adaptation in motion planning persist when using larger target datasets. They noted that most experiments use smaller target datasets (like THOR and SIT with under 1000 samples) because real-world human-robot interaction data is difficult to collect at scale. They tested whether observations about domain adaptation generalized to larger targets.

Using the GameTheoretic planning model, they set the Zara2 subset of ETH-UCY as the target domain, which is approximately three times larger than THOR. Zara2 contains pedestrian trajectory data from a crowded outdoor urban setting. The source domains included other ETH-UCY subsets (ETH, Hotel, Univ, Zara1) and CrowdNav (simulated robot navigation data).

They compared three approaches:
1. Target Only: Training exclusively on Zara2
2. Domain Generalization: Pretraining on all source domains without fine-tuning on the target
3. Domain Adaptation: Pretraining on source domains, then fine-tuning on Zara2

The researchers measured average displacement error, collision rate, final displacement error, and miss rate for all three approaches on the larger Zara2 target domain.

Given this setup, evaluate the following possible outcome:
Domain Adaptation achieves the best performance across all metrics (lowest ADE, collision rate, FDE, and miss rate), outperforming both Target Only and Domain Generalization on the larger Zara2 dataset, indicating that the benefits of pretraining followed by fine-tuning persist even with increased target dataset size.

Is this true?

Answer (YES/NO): NO